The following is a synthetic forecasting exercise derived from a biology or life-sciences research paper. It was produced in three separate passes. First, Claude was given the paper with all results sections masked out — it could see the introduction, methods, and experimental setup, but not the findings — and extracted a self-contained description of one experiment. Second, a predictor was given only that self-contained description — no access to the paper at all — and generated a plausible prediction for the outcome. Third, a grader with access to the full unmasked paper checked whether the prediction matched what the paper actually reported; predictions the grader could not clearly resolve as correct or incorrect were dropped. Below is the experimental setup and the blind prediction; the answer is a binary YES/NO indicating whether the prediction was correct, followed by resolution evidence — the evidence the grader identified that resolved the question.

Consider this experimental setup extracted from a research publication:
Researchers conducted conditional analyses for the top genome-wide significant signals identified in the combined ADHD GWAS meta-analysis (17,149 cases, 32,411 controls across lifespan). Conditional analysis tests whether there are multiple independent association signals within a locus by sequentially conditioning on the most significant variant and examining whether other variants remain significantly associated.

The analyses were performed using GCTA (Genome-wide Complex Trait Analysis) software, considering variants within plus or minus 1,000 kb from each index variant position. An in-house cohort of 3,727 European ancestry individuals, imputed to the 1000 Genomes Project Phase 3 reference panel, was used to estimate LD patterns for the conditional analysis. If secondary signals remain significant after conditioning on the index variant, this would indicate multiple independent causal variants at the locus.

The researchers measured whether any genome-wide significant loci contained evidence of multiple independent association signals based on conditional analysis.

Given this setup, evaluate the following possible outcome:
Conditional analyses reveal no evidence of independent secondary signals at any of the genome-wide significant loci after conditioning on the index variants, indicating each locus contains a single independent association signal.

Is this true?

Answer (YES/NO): YES